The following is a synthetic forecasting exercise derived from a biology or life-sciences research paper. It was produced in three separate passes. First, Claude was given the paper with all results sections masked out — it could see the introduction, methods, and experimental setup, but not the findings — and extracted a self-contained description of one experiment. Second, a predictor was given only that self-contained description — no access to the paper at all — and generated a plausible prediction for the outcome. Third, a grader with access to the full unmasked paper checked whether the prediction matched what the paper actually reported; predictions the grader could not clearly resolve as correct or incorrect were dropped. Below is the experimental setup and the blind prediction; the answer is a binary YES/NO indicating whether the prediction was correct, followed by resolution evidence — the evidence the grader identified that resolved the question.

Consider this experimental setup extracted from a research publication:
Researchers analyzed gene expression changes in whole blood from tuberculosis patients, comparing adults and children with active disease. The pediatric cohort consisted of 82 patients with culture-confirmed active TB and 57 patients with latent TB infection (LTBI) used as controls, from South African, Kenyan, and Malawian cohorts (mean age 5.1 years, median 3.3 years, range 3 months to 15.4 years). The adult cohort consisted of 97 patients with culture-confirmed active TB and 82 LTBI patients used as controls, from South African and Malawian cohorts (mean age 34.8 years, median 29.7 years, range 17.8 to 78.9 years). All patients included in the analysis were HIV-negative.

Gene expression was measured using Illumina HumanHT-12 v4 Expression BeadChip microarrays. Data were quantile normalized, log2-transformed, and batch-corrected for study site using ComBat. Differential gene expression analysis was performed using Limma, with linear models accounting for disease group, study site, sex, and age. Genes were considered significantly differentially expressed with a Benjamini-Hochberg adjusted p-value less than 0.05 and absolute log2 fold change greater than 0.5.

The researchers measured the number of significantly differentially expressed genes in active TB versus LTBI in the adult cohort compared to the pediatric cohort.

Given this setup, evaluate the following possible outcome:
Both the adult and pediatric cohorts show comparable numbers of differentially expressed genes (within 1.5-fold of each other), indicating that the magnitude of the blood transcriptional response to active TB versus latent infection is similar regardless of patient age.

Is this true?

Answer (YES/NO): YES